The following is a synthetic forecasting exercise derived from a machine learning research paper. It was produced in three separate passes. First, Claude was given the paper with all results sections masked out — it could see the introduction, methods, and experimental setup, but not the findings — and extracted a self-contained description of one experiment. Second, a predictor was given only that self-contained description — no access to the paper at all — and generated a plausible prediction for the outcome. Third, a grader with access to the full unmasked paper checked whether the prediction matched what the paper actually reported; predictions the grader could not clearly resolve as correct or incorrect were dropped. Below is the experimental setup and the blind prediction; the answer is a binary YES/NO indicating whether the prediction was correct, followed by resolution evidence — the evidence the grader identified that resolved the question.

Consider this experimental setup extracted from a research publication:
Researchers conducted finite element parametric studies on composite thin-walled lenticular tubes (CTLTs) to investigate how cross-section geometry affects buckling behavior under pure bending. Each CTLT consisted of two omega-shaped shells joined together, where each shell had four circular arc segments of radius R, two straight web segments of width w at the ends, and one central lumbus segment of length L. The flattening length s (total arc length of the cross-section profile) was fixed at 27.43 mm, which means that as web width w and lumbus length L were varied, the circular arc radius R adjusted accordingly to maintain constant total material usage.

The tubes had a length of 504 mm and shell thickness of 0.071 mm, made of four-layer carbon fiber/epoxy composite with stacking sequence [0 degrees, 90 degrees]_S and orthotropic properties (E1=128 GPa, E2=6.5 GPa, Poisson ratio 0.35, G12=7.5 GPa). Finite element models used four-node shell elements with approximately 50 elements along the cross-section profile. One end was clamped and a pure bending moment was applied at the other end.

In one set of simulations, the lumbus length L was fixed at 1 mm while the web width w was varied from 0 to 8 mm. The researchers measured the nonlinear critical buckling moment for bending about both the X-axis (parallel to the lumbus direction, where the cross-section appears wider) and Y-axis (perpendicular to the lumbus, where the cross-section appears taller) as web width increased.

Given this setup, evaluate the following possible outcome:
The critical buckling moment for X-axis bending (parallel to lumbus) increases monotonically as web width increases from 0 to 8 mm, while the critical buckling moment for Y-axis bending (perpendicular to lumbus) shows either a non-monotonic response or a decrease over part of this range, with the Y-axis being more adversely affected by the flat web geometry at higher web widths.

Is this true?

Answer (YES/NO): NO